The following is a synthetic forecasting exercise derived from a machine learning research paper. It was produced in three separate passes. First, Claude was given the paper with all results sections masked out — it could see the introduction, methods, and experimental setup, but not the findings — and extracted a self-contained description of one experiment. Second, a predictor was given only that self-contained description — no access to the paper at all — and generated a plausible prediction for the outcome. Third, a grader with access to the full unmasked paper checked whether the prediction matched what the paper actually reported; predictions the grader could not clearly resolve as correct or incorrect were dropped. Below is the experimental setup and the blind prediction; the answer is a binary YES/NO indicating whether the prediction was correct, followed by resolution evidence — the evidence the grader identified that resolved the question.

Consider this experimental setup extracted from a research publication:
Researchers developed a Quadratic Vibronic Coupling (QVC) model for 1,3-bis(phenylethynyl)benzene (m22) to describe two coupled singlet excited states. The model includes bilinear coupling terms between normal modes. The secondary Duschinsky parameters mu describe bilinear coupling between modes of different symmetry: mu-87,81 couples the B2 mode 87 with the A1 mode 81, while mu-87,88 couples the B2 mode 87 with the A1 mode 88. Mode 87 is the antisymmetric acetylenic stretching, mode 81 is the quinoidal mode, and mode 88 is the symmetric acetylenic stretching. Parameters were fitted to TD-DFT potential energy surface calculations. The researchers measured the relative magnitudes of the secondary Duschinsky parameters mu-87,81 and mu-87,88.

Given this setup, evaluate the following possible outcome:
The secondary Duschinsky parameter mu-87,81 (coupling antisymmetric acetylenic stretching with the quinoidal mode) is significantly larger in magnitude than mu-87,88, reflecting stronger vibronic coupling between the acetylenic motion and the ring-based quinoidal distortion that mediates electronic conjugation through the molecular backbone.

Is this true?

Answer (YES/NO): NO